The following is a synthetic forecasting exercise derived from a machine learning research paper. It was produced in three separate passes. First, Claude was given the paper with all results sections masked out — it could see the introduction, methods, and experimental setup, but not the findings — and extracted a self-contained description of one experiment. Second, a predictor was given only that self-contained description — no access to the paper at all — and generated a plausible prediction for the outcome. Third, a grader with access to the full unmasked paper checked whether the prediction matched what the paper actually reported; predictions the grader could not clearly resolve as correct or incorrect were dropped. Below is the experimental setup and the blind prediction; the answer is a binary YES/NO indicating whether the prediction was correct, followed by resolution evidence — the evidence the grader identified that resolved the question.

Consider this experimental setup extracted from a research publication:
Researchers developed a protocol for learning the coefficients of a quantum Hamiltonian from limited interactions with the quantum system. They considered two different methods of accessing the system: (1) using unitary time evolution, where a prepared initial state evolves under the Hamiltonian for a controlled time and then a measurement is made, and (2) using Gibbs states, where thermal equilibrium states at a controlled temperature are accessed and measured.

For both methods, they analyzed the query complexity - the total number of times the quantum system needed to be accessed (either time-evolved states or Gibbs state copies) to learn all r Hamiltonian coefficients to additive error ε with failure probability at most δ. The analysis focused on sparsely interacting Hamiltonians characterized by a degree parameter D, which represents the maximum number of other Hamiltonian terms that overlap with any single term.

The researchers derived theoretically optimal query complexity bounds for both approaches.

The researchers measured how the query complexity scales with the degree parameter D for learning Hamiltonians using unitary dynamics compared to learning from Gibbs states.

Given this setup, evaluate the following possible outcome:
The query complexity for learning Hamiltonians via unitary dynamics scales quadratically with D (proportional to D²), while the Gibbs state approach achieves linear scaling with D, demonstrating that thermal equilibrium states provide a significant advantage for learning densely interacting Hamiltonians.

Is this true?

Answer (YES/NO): NO